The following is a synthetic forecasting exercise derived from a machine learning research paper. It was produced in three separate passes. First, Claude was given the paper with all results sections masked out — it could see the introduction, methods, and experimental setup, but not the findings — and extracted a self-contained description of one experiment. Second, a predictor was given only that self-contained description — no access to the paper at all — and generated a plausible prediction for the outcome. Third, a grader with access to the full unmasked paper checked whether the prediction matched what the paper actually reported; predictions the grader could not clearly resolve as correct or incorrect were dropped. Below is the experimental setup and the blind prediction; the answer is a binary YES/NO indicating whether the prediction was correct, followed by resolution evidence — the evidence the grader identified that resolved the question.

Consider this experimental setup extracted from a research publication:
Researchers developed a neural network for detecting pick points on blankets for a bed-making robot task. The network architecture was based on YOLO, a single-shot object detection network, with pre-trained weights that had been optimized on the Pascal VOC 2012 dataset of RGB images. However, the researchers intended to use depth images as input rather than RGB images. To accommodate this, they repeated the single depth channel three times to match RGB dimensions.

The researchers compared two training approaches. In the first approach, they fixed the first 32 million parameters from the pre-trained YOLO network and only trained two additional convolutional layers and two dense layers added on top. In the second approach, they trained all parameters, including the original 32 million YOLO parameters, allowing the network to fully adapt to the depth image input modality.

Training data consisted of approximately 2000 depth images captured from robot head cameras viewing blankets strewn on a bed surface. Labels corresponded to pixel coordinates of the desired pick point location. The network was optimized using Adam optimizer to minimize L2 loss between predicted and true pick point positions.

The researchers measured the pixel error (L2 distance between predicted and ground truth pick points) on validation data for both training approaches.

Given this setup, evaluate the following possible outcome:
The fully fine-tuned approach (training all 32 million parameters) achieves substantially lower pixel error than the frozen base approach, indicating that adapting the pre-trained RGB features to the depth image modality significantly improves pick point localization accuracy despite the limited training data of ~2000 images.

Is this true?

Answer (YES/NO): NO